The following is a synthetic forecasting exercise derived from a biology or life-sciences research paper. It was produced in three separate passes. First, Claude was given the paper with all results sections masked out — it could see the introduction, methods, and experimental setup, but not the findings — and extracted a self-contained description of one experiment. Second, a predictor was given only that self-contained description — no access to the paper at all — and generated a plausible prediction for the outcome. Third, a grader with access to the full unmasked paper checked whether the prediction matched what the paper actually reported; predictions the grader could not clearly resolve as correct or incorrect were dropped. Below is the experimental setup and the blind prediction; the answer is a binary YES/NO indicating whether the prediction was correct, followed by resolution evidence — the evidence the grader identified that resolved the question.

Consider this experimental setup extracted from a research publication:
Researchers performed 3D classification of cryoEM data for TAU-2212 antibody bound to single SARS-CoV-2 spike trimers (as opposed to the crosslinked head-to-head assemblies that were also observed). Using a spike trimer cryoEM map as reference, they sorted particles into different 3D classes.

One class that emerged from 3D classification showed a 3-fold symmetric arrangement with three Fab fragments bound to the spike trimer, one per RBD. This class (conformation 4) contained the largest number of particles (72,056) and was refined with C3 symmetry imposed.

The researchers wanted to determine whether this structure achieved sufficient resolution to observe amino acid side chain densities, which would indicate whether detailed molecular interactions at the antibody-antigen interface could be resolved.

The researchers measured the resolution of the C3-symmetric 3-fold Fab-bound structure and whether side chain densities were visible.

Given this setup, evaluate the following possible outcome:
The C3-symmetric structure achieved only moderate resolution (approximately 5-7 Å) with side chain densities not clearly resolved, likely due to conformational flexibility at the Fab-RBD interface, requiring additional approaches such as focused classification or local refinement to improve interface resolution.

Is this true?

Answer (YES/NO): NO